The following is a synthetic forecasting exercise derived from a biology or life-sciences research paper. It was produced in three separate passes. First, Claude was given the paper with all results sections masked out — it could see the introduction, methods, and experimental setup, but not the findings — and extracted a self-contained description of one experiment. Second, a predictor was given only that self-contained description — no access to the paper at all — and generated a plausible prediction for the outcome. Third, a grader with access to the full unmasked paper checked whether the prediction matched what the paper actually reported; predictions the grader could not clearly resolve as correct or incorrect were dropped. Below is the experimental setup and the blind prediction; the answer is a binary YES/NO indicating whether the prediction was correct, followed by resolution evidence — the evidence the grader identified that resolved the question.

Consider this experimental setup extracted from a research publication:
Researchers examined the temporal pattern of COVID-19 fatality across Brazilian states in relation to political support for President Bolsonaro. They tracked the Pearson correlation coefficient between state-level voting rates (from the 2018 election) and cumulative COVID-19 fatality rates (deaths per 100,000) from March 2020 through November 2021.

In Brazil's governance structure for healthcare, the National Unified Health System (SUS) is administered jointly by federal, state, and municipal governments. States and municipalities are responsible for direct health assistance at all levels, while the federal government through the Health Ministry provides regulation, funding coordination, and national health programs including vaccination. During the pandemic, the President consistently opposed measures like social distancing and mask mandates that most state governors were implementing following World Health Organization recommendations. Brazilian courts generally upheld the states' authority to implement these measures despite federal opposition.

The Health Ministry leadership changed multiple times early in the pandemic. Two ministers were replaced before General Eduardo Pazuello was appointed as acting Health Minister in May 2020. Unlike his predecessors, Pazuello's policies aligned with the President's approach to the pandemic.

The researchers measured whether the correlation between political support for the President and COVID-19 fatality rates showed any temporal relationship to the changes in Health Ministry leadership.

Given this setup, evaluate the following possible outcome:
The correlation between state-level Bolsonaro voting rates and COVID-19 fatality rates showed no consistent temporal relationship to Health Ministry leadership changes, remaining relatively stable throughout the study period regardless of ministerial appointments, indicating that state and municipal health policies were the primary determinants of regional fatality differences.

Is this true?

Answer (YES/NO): NO